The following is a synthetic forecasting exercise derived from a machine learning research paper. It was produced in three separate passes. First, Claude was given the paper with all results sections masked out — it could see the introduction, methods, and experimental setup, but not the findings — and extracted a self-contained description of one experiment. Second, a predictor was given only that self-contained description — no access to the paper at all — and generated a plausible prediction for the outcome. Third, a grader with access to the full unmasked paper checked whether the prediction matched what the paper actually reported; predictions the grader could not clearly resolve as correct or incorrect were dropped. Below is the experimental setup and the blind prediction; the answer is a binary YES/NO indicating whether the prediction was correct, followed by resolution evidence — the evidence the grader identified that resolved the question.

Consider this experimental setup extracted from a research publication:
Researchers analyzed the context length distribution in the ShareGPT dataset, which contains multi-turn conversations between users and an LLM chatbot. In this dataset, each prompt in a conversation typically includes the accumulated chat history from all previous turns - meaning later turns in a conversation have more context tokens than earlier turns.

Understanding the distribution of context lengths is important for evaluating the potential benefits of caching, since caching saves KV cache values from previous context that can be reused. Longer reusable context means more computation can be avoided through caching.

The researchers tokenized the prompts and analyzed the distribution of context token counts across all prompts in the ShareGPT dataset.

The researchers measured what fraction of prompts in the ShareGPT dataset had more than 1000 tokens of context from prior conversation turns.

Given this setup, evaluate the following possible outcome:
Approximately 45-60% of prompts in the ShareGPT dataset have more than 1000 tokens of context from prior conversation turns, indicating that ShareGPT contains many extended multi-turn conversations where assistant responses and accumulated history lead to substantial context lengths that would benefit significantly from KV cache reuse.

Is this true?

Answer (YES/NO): NO